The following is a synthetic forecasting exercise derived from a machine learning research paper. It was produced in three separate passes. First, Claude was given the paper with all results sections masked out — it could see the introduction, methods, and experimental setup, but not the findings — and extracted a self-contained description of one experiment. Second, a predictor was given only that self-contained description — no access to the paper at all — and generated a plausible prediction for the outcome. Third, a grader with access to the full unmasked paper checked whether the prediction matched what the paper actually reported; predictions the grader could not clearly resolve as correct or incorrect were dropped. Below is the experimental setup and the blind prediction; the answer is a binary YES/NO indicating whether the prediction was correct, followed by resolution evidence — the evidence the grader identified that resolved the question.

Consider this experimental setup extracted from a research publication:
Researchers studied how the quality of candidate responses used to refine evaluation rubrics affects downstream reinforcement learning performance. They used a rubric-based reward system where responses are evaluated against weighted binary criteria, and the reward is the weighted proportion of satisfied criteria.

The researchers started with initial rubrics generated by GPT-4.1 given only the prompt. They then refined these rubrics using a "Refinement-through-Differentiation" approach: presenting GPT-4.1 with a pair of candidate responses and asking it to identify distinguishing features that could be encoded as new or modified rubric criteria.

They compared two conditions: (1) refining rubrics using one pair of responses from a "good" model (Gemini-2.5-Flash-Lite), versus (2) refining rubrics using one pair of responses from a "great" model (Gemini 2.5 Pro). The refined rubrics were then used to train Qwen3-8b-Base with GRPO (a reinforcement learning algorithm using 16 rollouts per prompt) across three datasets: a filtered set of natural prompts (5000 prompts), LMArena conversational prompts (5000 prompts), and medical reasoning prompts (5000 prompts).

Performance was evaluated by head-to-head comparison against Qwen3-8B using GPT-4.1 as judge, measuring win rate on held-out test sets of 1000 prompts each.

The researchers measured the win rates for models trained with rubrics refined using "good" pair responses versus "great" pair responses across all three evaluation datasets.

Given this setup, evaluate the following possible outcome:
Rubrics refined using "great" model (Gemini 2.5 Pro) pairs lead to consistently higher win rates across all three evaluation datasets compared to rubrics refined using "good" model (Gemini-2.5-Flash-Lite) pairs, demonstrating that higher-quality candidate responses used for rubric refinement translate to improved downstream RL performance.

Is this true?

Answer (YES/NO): YES